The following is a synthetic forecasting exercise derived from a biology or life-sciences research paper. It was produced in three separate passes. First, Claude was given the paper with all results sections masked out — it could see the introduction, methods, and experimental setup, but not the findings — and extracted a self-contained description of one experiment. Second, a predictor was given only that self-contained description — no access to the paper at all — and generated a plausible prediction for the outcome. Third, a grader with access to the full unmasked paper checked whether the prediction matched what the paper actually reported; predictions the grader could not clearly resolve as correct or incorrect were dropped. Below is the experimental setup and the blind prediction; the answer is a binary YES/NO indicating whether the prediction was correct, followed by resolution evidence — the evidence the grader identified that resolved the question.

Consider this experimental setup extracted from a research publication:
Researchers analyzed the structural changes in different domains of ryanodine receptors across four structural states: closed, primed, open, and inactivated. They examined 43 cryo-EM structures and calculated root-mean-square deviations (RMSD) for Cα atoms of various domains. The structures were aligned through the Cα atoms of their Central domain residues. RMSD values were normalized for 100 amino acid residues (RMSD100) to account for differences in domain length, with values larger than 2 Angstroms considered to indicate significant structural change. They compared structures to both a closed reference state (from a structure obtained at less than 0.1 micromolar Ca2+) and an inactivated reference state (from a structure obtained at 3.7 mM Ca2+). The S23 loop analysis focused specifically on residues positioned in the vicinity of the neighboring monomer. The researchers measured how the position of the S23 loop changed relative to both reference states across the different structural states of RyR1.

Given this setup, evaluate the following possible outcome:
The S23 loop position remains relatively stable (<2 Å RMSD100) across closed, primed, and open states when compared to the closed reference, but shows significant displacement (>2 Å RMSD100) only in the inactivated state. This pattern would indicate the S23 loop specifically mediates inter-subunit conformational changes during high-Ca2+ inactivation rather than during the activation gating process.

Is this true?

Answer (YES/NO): NO